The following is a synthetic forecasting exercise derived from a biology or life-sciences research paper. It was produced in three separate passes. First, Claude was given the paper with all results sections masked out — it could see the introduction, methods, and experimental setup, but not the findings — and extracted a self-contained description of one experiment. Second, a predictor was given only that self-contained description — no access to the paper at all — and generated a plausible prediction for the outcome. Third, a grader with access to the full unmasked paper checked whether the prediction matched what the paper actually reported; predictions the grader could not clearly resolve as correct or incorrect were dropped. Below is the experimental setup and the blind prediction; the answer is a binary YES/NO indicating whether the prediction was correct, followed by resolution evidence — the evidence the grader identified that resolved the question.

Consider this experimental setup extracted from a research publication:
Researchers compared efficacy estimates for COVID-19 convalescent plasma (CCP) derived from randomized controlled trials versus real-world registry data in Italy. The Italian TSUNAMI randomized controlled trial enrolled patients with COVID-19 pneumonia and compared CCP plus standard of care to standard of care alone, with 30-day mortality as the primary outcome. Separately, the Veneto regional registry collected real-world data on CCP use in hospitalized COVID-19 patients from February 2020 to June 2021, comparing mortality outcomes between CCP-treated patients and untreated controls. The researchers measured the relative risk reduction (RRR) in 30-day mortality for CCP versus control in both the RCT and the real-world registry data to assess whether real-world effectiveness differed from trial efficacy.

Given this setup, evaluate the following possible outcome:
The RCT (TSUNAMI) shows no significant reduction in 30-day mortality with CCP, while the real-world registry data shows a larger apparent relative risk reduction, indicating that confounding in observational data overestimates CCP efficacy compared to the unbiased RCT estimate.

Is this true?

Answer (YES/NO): NO